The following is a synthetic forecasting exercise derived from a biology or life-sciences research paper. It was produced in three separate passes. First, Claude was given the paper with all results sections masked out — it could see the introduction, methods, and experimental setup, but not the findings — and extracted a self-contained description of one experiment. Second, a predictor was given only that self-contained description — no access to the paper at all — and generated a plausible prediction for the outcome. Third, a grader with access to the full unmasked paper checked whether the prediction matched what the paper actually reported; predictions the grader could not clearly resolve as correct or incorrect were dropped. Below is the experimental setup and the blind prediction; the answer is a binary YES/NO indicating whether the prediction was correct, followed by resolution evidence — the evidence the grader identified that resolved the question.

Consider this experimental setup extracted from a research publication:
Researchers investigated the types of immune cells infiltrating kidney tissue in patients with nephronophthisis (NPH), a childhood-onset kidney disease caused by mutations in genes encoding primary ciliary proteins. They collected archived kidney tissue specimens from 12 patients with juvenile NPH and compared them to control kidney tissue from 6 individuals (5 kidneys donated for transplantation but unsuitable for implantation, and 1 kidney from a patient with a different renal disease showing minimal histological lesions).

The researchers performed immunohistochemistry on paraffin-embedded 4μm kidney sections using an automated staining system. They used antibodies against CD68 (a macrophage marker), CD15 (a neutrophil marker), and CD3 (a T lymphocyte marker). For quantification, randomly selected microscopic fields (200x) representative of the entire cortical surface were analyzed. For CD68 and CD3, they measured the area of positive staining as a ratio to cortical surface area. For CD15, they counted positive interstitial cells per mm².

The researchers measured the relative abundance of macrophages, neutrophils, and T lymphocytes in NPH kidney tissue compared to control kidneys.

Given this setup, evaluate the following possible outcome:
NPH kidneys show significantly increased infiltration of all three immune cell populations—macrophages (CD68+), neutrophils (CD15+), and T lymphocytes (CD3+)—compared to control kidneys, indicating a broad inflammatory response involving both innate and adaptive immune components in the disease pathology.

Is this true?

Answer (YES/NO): YES